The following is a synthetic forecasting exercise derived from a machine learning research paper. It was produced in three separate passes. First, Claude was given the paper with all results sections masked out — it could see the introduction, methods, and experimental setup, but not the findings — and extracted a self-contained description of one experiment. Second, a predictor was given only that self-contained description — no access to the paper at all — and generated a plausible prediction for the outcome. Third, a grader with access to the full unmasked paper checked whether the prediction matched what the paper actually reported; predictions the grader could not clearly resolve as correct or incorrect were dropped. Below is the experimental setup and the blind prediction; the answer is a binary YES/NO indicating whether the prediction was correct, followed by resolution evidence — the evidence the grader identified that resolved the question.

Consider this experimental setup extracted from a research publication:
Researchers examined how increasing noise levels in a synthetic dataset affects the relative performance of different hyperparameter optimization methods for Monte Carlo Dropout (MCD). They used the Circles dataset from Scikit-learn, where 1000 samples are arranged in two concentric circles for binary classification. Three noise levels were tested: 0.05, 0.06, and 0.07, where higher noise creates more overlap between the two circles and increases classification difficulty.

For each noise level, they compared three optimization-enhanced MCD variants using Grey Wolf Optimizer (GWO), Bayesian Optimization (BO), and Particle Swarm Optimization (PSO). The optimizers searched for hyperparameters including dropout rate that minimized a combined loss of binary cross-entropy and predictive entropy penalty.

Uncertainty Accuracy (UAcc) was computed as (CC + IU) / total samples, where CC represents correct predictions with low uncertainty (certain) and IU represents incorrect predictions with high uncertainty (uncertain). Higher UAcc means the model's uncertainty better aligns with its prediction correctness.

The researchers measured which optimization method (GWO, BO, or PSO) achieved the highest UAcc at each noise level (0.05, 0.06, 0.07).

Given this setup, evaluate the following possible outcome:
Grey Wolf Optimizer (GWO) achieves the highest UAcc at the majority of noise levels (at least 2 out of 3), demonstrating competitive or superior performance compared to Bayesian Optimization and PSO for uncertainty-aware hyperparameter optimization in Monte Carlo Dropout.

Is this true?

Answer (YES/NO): NO